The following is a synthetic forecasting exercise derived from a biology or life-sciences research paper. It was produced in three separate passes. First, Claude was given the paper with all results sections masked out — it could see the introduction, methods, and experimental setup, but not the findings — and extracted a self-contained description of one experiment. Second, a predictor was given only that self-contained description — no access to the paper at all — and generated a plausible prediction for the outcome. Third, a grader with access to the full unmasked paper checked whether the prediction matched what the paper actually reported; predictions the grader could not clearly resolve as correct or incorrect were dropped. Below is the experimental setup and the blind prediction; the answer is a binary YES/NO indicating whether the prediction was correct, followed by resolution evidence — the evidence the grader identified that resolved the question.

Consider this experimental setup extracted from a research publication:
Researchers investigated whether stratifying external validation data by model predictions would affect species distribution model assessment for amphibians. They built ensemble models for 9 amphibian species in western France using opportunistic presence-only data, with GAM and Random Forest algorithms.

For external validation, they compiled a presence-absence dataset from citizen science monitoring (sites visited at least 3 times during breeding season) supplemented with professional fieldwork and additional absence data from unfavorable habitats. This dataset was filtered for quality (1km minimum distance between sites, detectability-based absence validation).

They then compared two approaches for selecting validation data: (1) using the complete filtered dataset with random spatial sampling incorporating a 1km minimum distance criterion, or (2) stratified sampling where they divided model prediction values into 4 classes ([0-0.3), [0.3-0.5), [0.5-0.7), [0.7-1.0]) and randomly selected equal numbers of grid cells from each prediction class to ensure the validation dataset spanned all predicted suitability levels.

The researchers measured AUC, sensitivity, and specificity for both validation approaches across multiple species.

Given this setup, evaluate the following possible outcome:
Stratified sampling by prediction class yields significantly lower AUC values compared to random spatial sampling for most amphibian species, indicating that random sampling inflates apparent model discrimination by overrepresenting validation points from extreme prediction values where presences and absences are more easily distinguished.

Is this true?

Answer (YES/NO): NO